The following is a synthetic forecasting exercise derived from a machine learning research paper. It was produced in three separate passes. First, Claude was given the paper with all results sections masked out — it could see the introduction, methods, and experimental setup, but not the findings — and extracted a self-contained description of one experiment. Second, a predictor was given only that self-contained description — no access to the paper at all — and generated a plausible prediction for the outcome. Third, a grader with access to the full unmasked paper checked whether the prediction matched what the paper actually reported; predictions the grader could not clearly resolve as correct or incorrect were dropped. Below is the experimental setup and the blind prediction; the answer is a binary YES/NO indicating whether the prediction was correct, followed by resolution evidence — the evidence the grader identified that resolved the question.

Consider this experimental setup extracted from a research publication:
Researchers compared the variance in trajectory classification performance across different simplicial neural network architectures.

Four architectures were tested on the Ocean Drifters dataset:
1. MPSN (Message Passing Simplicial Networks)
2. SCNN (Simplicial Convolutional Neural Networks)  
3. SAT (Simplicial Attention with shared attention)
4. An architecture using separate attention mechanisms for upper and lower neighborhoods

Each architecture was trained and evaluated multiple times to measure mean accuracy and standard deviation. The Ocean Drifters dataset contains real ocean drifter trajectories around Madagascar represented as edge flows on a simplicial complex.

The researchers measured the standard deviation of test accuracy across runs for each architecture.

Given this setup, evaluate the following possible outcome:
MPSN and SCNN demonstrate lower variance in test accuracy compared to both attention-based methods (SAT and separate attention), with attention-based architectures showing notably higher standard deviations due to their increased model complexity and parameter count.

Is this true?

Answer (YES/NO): NO